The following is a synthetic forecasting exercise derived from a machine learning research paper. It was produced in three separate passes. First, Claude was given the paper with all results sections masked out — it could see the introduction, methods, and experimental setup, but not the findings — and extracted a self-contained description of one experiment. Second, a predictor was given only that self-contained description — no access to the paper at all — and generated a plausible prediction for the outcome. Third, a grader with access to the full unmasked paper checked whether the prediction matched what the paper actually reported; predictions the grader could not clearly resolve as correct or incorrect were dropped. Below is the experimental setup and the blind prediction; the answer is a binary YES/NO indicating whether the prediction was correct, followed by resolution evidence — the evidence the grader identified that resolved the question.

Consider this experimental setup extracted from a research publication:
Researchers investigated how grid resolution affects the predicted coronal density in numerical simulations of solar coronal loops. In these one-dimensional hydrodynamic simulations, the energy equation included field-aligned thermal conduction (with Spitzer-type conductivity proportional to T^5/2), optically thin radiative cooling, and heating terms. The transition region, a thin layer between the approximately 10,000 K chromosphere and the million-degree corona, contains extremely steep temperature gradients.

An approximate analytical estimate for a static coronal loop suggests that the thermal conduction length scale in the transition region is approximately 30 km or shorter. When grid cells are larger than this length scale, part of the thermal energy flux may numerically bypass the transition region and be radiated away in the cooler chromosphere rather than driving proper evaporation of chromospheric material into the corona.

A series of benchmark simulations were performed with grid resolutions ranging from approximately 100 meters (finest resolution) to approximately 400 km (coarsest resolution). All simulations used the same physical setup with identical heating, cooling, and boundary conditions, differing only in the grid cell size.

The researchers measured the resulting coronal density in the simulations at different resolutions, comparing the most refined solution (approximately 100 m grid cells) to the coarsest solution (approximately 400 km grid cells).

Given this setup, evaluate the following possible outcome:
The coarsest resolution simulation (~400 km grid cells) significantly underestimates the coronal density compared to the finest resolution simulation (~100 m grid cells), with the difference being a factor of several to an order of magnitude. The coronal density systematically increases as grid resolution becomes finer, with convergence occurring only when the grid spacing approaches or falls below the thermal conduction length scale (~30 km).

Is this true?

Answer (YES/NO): NO